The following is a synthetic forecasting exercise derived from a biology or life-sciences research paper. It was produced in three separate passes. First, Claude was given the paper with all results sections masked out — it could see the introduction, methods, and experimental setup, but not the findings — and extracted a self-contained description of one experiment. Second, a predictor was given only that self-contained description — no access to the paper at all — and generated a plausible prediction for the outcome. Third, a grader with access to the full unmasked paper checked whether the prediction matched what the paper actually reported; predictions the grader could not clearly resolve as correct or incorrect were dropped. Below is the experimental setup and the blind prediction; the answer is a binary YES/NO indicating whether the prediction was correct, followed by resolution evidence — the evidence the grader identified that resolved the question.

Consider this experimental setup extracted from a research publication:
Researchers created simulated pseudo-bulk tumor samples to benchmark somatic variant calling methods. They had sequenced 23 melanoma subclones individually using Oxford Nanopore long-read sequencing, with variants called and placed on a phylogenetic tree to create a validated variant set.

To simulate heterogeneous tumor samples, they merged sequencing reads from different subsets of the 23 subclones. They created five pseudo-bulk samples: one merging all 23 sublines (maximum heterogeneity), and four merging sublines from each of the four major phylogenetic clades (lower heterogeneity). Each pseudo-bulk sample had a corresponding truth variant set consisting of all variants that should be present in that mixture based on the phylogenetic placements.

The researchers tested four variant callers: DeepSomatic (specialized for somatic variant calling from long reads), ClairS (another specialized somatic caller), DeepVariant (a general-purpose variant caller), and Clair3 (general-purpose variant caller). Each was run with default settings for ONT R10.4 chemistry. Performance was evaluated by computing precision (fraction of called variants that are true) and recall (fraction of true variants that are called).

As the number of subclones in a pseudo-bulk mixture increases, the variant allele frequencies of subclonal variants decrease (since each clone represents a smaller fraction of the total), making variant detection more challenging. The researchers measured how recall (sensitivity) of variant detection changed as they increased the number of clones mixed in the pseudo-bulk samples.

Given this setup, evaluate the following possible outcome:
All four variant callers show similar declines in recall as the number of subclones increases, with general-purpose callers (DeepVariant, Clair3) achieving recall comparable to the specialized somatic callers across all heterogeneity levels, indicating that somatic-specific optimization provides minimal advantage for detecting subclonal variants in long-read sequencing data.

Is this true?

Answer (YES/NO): NO